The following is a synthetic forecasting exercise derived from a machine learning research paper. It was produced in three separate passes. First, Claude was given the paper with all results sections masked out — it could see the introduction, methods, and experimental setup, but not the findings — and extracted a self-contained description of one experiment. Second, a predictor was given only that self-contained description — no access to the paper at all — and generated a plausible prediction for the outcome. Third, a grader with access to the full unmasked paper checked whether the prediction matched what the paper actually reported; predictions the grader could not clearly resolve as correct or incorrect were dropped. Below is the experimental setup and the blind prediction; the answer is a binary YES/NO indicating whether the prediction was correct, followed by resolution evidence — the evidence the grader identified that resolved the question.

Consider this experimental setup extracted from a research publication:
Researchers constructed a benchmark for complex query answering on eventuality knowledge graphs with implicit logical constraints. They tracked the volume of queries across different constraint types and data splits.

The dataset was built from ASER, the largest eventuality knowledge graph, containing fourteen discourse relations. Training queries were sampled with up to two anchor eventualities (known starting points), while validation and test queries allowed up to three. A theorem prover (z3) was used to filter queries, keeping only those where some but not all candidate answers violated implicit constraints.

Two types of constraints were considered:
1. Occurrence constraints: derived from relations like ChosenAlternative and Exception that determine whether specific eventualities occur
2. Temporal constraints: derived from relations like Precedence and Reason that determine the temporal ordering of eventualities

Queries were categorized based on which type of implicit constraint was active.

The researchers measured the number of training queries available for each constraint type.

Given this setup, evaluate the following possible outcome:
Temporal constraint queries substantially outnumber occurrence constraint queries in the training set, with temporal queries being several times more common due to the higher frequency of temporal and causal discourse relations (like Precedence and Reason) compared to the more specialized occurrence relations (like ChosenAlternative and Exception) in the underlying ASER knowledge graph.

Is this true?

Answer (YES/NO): NO